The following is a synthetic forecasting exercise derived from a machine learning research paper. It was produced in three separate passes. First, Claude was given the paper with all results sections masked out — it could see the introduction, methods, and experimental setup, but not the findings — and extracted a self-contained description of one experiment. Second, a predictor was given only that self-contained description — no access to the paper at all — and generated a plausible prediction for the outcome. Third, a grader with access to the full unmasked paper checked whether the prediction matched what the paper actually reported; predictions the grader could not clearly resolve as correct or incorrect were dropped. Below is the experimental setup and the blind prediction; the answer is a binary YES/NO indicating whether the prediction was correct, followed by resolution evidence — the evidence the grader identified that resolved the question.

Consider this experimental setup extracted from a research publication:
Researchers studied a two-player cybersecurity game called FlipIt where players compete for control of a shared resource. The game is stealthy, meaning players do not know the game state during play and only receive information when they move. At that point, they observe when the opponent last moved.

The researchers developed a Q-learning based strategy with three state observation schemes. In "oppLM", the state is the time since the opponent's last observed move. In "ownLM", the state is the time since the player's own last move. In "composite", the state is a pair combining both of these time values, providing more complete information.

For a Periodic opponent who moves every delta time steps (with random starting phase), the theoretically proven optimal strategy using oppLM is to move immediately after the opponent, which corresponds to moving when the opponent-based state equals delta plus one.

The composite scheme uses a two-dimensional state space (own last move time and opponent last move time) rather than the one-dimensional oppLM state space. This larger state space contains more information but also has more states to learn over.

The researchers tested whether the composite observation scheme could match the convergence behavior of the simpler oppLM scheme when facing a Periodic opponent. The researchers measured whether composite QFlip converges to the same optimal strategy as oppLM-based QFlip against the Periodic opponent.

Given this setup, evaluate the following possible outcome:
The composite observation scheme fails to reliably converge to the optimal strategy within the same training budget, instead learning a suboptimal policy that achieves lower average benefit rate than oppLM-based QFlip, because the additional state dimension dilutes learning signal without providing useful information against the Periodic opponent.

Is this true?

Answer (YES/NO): NO